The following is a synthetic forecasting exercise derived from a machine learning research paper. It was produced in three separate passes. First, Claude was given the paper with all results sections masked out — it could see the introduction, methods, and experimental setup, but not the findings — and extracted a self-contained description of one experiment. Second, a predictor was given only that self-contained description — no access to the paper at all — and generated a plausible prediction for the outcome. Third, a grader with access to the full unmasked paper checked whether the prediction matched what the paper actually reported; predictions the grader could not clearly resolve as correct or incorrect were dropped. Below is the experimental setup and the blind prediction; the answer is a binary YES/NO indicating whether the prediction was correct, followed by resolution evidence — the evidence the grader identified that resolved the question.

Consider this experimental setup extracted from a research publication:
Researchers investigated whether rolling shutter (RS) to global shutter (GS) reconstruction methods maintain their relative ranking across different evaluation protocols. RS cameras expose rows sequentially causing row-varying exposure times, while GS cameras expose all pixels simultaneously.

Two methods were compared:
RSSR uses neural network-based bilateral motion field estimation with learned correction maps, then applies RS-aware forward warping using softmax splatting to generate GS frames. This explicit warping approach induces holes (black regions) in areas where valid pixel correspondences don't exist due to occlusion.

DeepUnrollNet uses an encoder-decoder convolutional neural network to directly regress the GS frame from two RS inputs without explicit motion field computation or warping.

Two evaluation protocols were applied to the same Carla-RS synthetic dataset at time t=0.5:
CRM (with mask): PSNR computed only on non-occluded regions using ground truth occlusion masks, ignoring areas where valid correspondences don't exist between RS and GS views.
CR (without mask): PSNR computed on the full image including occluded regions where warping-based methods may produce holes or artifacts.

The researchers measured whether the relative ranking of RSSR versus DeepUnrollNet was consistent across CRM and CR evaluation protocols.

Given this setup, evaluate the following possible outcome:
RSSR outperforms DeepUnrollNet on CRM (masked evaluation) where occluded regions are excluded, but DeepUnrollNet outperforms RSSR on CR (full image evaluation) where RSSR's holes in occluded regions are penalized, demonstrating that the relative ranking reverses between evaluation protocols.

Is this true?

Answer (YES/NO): YES